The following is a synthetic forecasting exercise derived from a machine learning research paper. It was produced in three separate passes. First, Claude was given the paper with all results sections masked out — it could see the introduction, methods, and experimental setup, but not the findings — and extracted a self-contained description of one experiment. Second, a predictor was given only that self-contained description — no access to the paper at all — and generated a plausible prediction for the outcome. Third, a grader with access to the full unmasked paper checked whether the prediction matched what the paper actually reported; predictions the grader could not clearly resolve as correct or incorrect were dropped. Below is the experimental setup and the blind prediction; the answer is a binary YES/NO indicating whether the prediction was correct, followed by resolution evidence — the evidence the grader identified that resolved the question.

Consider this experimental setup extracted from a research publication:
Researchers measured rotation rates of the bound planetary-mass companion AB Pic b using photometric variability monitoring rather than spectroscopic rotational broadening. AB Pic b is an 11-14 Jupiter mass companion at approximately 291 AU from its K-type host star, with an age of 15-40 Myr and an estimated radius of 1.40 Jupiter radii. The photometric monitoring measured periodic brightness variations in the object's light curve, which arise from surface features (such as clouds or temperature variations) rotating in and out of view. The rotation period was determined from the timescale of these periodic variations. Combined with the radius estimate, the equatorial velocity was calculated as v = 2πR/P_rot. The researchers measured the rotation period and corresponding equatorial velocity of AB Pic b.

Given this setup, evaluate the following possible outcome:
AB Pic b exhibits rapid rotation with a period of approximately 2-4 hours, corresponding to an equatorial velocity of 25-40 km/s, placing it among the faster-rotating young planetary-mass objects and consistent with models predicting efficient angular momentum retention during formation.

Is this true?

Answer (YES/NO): NO